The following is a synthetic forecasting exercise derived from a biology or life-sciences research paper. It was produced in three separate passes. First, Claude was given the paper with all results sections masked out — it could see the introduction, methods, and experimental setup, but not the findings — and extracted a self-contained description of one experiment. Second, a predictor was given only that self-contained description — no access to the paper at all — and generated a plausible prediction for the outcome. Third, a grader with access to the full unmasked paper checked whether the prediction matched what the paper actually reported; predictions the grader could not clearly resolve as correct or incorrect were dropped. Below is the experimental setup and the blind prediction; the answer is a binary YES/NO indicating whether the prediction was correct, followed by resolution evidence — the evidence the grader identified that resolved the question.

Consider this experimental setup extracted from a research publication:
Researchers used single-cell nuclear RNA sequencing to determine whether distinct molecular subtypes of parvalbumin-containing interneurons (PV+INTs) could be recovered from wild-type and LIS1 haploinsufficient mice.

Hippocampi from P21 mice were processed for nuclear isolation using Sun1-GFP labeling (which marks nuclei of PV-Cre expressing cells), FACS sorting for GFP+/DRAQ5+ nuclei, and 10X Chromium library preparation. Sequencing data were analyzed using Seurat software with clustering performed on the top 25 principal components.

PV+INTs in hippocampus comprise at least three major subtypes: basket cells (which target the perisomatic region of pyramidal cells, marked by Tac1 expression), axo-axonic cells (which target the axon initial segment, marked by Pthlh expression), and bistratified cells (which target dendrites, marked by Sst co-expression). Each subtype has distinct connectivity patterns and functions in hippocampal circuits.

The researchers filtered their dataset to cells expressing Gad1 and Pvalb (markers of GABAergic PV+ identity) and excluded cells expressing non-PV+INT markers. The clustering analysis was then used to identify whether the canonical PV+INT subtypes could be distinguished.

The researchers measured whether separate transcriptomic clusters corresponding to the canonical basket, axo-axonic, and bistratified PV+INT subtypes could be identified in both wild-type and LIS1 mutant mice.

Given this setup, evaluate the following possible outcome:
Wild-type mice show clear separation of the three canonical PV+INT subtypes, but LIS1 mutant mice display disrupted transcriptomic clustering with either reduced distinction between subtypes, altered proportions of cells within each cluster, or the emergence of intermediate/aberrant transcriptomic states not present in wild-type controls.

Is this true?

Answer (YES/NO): NO